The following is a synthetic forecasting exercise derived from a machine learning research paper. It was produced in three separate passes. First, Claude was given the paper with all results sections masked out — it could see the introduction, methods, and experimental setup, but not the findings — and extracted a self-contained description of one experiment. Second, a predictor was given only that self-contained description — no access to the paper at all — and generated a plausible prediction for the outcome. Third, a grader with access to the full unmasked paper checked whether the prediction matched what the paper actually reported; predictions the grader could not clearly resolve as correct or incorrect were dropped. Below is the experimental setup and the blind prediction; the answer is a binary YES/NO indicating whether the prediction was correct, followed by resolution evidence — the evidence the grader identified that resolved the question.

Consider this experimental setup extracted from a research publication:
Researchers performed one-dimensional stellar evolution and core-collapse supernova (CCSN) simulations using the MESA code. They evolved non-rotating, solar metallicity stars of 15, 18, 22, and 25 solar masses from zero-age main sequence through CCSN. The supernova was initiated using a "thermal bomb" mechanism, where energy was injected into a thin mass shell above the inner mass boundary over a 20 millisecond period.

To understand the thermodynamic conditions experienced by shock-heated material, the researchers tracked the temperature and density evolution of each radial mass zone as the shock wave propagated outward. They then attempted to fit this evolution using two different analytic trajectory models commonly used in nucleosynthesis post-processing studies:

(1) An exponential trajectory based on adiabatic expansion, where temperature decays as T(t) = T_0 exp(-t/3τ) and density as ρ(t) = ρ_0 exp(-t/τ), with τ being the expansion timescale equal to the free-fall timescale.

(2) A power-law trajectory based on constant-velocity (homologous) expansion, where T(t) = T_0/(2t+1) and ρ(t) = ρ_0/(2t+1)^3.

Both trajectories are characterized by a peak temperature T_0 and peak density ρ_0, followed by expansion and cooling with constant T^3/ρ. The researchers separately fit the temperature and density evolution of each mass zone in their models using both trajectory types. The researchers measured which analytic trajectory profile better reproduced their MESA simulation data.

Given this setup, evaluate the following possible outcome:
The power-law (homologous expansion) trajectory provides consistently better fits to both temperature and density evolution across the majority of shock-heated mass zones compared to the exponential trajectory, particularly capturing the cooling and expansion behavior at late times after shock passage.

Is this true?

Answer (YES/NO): YES